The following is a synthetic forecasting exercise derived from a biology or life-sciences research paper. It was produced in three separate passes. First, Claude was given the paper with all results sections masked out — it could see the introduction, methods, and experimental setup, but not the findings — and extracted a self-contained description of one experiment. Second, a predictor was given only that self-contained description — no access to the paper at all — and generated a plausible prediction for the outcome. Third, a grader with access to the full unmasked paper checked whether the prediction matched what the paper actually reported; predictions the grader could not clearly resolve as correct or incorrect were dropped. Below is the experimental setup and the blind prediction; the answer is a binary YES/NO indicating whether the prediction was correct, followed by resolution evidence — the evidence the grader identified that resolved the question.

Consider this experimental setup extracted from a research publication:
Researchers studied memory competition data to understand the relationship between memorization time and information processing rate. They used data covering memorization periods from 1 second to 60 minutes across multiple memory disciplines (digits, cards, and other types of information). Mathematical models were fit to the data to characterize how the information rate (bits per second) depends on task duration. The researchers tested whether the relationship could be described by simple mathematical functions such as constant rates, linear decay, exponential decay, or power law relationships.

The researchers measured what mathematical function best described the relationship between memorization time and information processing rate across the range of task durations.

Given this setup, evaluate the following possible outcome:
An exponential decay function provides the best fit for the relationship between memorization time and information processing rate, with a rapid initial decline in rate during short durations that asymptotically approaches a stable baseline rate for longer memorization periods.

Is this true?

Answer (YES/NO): NO